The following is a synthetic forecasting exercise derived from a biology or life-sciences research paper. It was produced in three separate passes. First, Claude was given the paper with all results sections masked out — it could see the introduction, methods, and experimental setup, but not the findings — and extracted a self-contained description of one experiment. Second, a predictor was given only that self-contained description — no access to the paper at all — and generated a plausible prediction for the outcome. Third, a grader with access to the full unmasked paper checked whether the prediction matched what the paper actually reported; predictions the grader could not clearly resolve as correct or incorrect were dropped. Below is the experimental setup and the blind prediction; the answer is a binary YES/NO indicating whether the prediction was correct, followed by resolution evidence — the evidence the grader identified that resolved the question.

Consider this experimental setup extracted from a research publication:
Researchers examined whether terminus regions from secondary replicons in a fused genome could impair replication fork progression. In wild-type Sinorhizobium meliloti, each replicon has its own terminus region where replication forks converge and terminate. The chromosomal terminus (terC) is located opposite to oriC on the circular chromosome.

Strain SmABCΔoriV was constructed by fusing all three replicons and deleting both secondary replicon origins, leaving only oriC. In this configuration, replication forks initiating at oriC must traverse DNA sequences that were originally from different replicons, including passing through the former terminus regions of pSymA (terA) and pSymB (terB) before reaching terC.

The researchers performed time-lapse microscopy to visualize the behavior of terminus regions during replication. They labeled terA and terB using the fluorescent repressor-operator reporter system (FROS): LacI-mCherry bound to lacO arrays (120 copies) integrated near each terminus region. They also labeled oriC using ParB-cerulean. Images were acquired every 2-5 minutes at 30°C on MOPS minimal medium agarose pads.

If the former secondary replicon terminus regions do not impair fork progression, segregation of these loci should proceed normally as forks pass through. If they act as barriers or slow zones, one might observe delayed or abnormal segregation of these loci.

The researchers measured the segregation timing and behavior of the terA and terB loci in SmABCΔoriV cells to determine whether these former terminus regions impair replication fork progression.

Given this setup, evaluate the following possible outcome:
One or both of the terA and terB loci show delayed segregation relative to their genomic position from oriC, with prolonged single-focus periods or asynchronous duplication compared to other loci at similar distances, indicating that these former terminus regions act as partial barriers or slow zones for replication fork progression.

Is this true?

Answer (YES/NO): NO